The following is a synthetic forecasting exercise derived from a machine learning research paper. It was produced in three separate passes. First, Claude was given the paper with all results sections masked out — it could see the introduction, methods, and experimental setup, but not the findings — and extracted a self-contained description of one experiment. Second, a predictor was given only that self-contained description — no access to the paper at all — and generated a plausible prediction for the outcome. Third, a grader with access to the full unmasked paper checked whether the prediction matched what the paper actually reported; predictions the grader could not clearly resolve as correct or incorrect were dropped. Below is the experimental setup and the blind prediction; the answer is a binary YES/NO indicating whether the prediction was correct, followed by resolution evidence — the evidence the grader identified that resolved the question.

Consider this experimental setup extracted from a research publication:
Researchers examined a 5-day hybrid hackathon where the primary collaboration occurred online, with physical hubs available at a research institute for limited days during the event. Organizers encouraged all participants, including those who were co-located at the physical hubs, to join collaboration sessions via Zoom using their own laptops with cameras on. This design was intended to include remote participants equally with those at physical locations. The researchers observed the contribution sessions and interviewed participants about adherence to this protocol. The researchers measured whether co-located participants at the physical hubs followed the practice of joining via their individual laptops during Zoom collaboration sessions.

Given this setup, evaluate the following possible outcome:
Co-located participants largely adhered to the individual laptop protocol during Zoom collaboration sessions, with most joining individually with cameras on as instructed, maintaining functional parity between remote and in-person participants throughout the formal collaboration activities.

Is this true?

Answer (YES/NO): NO